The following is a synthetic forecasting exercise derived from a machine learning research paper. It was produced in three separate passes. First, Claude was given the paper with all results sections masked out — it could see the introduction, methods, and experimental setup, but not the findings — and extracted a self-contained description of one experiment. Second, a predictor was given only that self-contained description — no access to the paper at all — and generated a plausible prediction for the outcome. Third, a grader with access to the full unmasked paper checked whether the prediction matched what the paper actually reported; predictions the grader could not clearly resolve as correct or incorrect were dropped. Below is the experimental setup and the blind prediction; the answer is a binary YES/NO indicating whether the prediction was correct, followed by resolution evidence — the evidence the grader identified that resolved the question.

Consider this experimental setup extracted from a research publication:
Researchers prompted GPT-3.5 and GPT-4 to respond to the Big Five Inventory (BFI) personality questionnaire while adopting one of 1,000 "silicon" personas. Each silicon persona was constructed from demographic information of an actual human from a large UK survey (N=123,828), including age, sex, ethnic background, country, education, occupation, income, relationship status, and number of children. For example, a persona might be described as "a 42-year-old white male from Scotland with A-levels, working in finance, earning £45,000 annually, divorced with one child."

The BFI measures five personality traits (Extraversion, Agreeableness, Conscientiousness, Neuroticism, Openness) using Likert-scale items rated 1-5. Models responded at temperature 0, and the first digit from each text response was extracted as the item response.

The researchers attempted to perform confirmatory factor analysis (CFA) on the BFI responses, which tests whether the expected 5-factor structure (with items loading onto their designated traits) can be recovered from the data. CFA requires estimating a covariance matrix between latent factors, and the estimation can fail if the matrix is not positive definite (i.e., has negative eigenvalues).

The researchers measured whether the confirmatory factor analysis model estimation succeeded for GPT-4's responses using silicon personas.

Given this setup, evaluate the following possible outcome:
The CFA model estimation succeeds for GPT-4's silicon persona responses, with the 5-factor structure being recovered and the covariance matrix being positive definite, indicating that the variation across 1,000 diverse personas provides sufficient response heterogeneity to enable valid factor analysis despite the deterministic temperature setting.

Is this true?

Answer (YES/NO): NO